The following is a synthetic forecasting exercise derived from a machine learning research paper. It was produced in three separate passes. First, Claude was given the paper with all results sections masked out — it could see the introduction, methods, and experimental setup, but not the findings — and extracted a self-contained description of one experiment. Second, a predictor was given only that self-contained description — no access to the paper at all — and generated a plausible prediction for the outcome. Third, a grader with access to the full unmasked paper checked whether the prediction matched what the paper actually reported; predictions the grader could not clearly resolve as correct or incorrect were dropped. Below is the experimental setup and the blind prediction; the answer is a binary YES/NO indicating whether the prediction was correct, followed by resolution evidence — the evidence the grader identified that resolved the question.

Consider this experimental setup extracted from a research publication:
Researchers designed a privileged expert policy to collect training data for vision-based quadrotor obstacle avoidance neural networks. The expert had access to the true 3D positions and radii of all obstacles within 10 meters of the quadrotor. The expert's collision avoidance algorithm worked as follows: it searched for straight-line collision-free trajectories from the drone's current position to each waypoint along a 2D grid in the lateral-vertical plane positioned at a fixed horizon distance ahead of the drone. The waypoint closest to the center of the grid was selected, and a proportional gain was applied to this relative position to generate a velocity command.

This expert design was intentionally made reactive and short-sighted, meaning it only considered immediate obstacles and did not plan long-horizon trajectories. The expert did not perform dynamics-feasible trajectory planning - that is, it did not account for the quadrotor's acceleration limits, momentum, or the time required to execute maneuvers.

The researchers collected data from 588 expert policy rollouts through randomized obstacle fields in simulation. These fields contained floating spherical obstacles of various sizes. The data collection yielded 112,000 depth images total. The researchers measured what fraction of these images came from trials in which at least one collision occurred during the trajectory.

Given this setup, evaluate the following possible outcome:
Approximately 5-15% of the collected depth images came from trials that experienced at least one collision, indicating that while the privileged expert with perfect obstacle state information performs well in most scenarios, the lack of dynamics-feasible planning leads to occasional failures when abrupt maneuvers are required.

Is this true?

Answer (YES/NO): NO